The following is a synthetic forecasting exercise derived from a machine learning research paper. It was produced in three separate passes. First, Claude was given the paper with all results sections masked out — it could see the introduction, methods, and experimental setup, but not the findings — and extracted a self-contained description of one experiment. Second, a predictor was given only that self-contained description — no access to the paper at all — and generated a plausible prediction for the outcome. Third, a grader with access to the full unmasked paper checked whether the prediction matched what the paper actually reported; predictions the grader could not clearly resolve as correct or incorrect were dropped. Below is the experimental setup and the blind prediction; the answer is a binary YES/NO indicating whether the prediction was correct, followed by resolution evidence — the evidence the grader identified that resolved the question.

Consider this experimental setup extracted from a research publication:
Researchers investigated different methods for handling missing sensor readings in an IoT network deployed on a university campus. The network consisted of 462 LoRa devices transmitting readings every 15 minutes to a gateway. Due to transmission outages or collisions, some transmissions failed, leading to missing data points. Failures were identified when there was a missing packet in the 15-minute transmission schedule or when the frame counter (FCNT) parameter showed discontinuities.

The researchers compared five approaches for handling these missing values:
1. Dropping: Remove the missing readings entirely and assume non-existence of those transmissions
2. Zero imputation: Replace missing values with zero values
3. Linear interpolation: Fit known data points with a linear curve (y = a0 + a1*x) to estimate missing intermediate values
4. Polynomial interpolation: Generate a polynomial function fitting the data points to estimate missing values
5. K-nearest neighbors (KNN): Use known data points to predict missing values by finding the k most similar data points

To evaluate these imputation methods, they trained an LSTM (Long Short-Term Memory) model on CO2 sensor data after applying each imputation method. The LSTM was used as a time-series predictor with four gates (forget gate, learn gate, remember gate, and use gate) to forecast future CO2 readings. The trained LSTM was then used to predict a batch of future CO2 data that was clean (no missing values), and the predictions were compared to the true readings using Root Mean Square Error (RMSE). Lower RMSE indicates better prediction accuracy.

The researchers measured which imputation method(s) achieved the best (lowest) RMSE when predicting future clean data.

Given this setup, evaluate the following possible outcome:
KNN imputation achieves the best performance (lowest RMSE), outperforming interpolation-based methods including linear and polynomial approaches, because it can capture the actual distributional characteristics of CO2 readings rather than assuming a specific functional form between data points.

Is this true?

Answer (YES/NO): YES